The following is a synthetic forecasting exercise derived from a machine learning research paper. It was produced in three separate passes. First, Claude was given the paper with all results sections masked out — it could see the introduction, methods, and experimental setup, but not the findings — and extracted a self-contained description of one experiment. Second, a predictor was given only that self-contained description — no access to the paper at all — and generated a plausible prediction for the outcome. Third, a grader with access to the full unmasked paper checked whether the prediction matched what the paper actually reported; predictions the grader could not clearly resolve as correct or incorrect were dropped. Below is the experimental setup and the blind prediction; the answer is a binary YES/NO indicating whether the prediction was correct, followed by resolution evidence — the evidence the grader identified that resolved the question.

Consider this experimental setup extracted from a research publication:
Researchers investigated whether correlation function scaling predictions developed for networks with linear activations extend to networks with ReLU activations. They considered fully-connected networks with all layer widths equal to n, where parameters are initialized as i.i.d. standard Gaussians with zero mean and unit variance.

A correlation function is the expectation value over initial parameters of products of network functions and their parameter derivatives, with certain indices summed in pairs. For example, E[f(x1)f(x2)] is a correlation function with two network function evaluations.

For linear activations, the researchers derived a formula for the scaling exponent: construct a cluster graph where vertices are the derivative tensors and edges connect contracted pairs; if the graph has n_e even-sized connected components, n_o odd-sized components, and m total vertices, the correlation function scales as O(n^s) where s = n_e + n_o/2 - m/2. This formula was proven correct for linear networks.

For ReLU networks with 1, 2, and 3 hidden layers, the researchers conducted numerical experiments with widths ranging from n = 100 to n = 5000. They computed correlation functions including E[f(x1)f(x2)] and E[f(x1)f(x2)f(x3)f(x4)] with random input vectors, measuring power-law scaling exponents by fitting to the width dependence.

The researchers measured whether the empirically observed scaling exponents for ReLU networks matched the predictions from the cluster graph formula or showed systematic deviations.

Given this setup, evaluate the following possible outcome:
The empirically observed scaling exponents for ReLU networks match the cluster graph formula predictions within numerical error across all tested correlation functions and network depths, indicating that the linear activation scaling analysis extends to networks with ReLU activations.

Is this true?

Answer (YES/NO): NO